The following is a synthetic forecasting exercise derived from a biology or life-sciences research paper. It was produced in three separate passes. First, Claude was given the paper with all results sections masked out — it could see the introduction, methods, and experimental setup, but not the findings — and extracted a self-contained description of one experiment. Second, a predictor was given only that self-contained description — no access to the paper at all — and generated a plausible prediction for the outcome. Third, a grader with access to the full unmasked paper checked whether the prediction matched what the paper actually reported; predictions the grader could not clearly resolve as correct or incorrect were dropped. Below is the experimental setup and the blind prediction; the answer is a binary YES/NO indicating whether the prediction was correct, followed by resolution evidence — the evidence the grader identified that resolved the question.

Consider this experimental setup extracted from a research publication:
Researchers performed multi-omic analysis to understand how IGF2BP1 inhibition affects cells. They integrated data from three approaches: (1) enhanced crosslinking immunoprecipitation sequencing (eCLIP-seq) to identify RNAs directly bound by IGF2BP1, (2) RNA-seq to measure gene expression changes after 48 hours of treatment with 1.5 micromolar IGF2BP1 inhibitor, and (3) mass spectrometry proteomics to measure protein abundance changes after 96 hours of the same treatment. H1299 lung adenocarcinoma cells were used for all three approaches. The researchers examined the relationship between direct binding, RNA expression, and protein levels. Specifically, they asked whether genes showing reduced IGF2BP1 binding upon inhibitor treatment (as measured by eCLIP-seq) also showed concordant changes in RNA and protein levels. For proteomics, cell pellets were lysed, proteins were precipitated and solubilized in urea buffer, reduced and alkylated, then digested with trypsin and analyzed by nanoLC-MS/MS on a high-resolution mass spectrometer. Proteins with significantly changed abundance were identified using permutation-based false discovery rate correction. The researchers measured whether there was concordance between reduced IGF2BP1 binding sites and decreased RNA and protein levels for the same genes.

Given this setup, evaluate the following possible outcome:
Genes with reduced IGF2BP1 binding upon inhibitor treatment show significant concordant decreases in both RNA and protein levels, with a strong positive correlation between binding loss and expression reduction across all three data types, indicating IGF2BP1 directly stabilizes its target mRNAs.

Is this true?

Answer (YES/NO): YES